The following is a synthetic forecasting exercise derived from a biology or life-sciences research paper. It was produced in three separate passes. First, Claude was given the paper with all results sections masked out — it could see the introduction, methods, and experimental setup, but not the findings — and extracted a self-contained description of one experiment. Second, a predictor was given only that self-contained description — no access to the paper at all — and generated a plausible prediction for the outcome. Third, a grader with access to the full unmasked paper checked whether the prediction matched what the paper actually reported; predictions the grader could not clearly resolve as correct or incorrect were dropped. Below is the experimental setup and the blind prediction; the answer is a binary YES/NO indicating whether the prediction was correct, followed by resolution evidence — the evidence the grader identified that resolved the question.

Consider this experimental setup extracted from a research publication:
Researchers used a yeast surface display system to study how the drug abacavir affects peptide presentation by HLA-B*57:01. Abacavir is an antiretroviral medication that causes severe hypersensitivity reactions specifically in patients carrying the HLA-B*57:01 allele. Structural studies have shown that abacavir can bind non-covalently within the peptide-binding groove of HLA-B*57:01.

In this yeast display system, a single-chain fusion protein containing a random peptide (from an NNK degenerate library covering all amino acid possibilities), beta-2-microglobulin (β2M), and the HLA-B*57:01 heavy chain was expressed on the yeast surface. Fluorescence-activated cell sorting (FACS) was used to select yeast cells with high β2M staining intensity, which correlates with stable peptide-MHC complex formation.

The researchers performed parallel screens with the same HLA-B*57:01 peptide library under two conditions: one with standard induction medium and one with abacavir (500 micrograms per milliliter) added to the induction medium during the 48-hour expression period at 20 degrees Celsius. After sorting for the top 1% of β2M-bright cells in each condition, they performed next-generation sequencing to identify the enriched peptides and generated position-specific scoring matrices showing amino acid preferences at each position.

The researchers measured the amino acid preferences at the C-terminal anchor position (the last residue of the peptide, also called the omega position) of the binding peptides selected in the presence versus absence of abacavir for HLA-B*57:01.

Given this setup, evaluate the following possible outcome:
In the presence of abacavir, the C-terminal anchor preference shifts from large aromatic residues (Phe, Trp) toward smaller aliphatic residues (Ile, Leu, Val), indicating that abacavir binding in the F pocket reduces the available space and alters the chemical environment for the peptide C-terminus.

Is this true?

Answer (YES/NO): NO